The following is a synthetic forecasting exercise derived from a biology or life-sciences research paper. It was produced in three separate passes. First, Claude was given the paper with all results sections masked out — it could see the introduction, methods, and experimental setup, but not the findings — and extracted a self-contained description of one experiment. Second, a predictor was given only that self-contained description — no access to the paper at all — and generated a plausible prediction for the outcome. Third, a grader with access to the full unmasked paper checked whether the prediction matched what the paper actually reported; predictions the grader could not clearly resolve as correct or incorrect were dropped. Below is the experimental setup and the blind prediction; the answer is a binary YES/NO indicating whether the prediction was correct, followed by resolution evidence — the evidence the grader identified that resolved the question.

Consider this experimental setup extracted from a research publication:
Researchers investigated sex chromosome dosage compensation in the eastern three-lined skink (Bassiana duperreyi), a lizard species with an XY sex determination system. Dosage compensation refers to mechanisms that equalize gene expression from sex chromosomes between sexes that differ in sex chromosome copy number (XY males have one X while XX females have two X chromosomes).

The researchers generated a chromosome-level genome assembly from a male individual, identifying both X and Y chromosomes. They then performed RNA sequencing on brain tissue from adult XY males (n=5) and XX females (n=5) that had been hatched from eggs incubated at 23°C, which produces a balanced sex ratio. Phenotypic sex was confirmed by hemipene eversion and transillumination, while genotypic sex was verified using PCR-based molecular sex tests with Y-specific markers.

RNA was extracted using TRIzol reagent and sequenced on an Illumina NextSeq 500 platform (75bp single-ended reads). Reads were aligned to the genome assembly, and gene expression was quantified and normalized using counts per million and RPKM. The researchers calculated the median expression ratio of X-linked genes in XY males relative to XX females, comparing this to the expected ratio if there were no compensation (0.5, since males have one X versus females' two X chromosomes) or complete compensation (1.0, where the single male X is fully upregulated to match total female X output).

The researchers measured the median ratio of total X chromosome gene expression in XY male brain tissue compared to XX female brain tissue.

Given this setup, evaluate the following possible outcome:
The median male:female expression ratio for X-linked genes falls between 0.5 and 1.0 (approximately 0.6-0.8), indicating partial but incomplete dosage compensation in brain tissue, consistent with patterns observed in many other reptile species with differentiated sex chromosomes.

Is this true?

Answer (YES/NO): YES